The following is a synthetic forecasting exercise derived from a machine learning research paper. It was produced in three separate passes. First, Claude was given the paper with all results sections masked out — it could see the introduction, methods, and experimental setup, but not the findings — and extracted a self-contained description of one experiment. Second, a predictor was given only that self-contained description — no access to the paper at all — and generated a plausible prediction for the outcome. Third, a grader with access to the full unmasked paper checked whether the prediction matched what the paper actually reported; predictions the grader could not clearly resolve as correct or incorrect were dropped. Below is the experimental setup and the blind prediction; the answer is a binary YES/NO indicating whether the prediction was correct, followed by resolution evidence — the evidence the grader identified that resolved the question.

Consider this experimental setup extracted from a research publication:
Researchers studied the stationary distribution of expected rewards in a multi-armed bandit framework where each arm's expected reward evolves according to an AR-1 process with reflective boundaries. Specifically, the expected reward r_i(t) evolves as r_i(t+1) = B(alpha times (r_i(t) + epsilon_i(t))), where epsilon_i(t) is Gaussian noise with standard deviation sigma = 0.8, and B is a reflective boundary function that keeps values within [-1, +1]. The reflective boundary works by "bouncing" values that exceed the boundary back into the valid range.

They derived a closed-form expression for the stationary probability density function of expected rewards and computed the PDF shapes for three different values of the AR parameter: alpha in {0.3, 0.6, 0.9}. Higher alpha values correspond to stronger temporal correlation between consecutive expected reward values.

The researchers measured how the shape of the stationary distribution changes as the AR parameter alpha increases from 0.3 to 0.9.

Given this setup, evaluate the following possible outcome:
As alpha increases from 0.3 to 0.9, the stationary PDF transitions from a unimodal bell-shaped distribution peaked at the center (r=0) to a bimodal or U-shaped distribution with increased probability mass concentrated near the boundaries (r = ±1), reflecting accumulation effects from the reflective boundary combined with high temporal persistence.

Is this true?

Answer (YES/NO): NO